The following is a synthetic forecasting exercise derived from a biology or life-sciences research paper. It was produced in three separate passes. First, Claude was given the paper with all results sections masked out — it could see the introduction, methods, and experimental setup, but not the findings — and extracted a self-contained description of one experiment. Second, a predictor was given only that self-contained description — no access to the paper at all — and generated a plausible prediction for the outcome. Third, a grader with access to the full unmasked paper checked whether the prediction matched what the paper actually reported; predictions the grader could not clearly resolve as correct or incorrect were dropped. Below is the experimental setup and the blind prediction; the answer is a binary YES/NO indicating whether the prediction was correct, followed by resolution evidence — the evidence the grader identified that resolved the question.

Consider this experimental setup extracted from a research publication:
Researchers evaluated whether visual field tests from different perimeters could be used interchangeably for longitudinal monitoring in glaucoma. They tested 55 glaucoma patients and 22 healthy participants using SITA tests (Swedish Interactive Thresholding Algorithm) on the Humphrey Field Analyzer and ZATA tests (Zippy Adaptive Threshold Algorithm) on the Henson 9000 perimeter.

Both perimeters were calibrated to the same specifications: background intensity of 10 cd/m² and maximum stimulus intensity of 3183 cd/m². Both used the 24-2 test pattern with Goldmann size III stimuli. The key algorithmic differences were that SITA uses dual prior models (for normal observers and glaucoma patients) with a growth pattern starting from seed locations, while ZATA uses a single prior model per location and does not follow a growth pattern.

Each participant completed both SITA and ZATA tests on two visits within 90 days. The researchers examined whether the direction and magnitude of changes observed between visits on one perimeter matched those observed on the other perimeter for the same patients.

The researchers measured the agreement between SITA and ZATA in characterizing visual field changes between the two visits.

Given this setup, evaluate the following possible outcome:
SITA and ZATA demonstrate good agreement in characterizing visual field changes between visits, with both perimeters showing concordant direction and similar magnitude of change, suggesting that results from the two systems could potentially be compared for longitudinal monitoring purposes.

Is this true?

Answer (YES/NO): NO